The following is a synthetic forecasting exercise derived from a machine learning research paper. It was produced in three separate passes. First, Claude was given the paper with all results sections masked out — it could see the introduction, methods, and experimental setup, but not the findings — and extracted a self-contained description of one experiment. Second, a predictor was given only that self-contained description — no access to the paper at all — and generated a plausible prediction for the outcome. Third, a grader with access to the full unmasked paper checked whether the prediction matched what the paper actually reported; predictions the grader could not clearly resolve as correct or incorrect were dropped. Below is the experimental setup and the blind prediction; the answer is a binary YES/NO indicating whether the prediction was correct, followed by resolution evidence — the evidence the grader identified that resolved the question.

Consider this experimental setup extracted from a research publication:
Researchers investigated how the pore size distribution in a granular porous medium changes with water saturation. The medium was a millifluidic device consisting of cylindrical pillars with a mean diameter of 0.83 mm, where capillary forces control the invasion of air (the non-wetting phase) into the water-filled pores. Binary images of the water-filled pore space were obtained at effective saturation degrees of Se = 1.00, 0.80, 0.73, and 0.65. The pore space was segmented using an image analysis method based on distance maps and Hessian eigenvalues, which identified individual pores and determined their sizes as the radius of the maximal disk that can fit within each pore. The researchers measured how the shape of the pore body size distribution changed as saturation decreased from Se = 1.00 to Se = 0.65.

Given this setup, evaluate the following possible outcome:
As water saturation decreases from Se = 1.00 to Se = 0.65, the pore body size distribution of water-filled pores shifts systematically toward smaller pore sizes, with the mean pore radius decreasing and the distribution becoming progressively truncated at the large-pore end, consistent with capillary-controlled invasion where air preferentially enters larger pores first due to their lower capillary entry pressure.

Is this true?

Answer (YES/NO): NO